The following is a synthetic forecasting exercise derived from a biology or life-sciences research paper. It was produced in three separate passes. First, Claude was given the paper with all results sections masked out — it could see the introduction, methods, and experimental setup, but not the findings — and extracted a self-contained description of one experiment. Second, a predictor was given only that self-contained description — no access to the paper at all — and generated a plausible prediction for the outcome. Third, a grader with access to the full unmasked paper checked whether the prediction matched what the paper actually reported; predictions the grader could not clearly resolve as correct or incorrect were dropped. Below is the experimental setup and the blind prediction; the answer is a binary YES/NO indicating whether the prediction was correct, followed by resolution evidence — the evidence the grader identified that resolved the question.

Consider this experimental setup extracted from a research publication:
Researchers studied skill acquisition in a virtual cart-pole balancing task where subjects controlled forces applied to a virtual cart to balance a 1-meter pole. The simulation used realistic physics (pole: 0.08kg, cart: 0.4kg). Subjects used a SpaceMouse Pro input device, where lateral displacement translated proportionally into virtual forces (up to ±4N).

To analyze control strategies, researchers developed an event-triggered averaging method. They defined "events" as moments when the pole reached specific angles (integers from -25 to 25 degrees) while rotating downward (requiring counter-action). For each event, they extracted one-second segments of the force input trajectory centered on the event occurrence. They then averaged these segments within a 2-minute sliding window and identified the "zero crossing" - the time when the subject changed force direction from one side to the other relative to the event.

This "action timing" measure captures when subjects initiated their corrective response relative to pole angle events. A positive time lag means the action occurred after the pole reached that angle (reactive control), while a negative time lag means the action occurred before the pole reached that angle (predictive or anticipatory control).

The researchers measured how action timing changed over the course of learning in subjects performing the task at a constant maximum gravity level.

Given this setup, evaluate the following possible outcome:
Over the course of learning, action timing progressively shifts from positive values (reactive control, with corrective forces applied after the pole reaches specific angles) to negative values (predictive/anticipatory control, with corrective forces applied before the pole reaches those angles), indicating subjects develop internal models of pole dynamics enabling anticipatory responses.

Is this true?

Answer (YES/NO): YES